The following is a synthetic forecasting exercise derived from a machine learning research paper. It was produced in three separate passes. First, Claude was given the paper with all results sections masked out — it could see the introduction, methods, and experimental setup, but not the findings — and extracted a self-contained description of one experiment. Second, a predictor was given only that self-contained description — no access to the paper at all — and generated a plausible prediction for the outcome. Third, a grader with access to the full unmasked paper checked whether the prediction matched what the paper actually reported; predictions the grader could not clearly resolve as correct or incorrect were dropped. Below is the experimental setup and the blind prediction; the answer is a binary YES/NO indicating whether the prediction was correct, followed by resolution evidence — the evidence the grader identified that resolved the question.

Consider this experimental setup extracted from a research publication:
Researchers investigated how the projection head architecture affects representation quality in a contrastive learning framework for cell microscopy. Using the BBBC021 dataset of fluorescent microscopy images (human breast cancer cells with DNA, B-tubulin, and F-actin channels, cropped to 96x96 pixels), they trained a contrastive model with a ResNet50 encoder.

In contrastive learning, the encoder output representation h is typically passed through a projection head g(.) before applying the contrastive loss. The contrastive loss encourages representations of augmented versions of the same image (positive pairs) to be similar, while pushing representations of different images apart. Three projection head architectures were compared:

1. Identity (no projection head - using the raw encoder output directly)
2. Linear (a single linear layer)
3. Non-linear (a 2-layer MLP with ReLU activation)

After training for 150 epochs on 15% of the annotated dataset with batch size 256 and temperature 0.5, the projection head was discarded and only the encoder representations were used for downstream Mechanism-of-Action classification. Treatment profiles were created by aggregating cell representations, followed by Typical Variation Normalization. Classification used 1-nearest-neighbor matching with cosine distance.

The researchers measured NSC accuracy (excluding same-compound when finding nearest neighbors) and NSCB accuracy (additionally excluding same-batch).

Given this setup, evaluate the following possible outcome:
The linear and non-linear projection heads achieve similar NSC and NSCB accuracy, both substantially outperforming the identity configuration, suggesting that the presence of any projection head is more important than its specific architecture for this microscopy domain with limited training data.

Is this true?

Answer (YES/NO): YES